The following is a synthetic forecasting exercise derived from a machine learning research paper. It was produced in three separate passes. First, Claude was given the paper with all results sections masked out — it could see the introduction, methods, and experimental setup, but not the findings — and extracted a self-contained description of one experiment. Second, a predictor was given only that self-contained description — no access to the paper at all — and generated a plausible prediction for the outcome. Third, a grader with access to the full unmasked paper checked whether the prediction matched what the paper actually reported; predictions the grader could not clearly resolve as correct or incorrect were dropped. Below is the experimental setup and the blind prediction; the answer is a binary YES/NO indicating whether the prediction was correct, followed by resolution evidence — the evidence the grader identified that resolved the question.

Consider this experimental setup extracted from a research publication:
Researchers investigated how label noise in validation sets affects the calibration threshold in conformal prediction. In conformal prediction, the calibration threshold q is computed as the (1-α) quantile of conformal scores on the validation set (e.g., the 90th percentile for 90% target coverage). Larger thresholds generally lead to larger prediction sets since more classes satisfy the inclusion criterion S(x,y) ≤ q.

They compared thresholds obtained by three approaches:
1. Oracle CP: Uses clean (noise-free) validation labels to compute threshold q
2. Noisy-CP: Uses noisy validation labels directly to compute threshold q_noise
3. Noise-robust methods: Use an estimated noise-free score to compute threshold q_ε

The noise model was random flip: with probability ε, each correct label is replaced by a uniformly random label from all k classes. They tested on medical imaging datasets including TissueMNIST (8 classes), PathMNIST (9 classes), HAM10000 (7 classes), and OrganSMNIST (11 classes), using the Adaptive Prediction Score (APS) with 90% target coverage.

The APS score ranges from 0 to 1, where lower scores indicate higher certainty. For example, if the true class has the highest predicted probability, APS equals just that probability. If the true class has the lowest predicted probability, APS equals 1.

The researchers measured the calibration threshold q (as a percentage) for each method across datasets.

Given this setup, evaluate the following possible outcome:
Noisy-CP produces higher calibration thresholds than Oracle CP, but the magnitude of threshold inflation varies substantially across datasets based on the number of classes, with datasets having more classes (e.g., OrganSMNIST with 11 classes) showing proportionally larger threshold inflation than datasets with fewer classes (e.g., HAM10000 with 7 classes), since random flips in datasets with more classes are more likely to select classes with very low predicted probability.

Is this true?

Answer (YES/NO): NO